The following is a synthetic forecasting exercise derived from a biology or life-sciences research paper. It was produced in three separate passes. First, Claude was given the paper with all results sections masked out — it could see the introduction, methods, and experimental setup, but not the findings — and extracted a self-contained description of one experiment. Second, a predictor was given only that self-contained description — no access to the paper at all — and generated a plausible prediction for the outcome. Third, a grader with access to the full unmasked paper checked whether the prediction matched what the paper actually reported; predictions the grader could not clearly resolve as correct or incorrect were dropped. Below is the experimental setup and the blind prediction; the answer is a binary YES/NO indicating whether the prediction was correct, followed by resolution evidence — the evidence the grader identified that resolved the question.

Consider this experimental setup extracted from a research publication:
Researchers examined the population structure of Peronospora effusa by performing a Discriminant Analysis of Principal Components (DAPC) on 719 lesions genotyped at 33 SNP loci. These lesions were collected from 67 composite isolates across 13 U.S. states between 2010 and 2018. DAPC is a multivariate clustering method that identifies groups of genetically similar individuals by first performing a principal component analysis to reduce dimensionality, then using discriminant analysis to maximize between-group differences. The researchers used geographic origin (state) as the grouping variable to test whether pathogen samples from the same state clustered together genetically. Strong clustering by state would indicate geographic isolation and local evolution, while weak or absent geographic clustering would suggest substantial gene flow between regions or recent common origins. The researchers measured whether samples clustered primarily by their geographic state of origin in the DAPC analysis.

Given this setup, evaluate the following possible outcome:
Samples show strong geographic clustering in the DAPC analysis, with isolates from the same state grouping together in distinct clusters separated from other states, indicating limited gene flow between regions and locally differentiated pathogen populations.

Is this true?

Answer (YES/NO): NO